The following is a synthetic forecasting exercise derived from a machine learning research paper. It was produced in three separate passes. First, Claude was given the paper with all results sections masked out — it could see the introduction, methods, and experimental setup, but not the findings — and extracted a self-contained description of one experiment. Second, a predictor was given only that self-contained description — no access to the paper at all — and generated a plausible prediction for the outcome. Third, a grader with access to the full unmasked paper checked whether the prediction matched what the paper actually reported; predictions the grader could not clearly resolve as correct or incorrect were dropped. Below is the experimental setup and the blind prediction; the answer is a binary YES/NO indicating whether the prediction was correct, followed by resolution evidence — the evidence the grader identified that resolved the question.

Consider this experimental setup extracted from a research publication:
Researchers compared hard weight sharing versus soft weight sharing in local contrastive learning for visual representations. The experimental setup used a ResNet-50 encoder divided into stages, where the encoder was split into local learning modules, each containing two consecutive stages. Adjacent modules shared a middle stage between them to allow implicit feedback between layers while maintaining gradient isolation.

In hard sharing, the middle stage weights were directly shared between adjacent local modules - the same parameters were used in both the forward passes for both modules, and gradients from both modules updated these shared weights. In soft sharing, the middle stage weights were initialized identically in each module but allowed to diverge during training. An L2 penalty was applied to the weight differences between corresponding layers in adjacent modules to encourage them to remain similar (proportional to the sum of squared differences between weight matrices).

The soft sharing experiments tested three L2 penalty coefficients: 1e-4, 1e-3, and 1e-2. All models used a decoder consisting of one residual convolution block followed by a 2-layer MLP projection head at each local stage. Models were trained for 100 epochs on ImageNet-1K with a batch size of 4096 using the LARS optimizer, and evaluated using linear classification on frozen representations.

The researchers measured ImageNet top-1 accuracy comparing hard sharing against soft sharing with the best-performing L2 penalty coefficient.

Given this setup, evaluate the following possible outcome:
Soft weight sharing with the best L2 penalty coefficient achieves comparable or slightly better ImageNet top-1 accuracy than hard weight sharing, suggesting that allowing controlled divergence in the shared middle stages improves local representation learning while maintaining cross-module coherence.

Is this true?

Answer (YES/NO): NO